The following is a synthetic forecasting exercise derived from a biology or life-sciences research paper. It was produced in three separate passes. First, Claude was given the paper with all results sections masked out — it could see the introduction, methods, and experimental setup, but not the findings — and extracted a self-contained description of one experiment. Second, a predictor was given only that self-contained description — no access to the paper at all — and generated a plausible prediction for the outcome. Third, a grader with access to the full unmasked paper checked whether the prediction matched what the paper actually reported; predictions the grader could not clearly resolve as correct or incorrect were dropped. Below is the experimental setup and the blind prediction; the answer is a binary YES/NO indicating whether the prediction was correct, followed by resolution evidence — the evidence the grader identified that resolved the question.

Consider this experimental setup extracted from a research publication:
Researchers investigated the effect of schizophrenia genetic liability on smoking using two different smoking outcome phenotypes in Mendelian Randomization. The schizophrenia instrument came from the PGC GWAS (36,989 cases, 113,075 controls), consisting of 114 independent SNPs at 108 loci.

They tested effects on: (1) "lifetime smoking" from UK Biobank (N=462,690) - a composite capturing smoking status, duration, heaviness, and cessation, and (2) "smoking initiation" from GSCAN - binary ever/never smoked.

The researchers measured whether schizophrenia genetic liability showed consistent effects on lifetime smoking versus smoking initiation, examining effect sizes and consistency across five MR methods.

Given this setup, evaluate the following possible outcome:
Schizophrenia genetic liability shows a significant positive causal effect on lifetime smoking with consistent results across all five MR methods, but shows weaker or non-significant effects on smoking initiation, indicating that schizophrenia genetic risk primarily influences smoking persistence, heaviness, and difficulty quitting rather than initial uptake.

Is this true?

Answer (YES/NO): NO